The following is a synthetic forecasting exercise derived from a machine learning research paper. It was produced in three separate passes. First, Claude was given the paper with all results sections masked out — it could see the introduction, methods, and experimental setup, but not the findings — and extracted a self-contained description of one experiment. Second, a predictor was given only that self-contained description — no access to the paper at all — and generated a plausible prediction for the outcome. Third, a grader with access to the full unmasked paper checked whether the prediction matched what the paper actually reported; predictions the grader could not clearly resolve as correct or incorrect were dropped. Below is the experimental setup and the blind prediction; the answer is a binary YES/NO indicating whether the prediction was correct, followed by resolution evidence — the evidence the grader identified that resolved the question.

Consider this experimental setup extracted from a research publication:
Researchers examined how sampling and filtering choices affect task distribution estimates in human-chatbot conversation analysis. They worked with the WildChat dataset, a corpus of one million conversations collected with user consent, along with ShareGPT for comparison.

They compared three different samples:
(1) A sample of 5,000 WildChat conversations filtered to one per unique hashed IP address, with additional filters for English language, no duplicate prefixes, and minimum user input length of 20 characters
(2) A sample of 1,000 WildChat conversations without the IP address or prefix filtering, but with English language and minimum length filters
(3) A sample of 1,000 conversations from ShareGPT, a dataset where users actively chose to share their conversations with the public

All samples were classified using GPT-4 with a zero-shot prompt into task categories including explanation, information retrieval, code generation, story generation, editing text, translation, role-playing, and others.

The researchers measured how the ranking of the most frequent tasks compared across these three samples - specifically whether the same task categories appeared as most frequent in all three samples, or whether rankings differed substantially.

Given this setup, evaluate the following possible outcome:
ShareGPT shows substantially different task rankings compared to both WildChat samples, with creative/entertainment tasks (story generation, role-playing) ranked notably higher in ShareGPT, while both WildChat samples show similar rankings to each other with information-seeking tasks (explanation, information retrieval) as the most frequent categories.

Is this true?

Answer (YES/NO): NO